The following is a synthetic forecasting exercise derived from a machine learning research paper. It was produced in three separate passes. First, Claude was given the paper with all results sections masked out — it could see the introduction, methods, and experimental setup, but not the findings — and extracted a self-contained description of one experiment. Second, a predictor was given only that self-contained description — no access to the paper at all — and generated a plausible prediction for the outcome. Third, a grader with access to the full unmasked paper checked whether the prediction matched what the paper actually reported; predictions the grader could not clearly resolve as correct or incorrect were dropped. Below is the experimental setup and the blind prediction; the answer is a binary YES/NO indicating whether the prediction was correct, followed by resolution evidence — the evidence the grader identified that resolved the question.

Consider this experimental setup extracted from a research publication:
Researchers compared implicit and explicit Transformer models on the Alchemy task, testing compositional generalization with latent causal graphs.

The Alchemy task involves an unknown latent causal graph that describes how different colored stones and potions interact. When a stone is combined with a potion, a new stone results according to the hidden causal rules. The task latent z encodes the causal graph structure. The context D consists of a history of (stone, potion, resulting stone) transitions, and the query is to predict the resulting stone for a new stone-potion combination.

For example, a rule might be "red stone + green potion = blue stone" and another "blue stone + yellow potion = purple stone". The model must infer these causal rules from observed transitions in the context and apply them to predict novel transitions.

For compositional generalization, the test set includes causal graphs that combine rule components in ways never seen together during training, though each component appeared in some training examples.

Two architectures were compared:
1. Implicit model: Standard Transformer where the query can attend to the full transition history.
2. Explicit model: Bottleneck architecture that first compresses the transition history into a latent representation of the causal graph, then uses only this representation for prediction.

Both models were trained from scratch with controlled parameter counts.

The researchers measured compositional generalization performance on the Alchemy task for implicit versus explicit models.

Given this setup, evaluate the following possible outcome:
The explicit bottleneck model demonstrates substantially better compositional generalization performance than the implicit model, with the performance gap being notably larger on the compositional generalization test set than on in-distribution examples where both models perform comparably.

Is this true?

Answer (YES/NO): NO